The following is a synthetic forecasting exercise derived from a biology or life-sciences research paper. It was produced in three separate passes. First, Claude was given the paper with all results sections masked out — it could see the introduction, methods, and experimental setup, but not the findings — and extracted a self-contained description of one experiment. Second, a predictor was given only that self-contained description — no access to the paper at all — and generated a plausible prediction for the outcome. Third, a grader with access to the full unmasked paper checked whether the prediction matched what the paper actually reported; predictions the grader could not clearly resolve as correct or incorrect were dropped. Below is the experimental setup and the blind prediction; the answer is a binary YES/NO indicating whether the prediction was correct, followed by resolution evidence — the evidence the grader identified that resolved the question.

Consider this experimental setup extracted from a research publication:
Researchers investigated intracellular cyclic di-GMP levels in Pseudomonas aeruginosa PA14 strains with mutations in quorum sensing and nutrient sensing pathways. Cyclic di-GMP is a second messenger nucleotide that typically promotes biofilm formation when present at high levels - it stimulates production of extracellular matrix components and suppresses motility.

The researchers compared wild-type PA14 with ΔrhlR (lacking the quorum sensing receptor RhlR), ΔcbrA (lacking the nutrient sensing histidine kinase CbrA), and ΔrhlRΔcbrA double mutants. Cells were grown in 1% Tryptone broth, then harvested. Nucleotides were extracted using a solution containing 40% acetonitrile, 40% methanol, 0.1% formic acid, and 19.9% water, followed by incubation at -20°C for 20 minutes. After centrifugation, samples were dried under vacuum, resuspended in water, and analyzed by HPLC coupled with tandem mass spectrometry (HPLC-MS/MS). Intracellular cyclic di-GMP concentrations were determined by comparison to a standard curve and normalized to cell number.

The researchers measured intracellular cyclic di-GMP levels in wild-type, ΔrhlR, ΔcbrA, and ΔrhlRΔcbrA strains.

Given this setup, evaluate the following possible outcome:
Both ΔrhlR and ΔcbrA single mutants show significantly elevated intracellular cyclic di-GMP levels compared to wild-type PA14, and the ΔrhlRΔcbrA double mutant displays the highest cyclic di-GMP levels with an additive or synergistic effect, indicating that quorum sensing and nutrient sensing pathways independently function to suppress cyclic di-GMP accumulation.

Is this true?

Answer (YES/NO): NO